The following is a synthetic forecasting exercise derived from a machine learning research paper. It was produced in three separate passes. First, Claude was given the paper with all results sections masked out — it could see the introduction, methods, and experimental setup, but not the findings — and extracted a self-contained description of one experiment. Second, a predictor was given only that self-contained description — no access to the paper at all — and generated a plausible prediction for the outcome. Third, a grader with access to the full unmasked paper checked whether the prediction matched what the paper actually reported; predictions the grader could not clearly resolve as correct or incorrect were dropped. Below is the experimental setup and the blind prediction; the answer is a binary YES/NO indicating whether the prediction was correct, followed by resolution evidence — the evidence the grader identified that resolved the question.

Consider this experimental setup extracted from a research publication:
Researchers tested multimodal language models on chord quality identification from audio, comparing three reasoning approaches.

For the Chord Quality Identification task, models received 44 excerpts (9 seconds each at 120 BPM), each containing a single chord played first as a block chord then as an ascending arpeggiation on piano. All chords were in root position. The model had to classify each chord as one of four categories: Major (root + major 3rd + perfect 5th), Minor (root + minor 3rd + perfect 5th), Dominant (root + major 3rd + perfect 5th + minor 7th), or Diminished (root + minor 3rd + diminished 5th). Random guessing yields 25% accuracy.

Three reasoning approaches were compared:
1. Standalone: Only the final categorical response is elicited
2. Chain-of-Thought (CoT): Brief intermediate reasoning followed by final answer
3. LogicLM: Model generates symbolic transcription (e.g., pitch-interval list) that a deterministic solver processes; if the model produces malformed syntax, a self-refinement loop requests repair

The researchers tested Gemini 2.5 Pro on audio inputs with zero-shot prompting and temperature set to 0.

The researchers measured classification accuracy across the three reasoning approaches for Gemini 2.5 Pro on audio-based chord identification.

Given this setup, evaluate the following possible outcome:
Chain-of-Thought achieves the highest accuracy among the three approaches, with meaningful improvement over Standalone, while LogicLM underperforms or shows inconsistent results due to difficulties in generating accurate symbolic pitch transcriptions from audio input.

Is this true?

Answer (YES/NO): NO